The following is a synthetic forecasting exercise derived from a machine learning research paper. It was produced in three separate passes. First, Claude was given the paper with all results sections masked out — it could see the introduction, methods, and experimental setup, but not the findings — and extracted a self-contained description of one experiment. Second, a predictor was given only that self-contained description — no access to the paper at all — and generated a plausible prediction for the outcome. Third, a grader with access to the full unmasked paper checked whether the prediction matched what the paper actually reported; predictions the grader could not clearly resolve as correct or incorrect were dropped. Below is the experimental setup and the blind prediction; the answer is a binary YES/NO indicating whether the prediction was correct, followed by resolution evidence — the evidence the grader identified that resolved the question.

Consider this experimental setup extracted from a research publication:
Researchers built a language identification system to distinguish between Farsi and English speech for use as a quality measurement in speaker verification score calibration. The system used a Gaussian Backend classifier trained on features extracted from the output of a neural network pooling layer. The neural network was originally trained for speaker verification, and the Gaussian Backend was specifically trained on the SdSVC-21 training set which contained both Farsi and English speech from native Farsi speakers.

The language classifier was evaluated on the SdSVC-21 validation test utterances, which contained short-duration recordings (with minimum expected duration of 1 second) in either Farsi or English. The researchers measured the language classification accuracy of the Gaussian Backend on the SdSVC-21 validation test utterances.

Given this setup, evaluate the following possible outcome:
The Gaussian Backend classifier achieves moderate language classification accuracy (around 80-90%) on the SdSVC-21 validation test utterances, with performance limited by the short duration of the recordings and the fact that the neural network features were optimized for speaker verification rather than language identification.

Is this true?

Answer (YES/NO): NO